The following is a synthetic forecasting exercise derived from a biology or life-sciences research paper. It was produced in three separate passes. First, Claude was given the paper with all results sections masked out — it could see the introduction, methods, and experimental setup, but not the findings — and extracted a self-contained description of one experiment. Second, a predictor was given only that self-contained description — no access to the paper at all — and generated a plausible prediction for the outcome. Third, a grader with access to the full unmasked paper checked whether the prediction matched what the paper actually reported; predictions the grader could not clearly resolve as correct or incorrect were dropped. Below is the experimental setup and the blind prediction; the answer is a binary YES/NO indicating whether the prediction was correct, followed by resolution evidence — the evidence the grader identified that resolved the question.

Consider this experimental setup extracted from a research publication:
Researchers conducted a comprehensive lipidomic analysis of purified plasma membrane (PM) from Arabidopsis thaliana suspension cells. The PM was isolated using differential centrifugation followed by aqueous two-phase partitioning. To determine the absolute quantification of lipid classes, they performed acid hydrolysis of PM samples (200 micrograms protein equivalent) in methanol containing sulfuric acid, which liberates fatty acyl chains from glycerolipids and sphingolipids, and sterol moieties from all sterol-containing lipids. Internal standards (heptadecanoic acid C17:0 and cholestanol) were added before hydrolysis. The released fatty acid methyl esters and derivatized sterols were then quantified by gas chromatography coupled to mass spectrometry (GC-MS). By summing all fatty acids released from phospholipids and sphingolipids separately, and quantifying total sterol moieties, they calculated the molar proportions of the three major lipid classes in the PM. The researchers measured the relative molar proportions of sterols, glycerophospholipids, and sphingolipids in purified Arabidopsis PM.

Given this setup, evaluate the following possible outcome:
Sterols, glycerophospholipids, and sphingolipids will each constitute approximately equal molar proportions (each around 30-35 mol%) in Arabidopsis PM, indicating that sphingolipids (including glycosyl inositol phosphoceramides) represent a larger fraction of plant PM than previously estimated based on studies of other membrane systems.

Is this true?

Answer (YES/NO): YES